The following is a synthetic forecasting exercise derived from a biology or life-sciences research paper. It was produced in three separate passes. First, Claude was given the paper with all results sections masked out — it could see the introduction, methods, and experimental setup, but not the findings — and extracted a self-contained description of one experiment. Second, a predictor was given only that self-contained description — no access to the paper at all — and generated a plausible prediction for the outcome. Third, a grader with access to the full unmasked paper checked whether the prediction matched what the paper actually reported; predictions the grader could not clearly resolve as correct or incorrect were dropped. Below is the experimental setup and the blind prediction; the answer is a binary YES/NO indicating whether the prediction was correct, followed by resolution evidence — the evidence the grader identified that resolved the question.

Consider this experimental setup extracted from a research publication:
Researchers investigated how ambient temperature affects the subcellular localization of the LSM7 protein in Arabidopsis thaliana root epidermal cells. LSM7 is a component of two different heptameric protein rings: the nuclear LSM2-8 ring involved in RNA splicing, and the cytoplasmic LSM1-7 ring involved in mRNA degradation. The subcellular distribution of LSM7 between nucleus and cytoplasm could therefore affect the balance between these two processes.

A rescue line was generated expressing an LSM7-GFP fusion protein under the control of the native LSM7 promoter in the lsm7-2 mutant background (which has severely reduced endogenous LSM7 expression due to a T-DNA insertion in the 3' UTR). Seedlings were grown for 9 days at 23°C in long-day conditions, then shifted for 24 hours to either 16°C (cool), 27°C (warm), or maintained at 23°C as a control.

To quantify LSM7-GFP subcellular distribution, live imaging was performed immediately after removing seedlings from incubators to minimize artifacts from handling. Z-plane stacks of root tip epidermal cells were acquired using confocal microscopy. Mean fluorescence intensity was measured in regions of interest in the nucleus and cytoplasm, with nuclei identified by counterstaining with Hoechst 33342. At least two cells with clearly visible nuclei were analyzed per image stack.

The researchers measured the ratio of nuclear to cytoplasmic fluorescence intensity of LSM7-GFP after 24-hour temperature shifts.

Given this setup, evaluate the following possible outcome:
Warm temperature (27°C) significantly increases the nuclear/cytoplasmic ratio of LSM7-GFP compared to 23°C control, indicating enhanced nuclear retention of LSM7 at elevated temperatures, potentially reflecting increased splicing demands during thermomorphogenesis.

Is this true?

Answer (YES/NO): NO